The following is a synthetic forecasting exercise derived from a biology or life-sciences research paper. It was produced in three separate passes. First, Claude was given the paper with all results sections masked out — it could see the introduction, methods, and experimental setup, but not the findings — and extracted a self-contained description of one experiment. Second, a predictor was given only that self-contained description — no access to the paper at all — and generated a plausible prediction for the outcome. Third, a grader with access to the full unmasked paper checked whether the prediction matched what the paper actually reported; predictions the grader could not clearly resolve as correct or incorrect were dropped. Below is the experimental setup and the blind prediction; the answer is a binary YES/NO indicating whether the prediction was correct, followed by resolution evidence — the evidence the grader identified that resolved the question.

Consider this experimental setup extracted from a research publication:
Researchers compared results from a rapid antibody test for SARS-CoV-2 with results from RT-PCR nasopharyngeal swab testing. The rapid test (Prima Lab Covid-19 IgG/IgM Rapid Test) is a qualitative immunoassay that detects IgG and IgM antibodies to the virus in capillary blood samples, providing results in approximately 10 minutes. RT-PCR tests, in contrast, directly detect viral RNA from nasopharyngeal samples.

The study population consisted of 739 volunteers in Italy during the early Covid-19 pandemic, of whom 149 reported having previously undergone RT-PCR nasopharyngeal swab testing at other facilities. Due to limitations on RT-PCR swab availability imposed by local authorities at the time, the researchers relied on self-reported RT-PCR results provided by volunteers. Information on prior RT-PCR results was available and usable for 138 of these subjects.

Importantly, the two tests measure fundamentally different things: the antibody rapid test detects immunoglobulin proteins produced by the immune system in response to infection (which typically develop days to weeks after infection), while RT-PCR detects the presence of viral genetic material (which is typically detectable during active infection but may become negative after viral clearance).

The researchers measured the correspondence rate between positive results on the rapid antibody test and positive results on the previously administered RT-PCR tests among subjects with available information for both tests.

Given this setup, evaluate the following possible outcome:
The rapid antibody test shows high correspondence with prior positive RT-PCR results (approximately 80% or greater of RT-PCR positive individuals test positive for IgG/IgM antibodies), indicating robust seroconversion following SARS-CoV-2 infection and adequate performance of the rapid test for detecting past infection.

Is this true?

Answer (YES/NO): YES